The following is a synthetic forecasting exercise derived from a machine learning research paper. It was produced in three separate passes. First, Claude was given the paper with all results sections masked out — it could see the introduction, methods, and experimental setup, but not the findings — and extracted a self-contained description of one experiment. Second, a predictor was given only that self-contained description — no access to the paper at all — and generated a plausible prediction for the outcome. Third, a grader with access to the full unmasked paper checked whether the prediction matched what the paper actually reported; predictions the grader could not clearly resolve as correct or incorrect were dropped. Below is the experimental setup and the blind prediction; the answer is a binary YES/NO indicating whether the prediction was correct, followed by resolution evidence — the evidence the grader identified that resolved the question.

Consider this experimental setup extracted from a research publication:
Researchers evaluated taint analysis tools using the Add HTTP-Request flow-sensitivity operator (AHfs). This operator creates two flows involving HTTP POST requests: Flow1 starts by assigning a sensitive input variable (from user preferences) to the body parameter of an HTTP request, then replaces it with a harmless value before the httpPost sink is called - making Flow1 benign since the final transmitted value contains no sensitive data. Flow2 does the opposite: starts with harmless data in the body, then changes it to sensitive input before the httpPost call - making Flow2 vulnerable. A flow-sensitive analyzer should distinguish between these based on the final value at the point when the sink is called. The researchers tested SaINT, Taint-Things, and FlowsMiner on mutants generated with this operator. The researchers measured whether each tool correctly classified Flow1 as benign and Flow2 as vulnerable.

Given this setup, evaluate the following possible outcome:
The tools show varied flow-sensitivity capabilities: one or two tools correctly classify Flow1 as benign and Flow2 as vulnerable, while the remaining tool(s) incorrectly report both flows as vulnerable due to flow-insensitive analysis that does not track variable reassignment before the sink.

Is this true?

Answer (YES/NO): YES